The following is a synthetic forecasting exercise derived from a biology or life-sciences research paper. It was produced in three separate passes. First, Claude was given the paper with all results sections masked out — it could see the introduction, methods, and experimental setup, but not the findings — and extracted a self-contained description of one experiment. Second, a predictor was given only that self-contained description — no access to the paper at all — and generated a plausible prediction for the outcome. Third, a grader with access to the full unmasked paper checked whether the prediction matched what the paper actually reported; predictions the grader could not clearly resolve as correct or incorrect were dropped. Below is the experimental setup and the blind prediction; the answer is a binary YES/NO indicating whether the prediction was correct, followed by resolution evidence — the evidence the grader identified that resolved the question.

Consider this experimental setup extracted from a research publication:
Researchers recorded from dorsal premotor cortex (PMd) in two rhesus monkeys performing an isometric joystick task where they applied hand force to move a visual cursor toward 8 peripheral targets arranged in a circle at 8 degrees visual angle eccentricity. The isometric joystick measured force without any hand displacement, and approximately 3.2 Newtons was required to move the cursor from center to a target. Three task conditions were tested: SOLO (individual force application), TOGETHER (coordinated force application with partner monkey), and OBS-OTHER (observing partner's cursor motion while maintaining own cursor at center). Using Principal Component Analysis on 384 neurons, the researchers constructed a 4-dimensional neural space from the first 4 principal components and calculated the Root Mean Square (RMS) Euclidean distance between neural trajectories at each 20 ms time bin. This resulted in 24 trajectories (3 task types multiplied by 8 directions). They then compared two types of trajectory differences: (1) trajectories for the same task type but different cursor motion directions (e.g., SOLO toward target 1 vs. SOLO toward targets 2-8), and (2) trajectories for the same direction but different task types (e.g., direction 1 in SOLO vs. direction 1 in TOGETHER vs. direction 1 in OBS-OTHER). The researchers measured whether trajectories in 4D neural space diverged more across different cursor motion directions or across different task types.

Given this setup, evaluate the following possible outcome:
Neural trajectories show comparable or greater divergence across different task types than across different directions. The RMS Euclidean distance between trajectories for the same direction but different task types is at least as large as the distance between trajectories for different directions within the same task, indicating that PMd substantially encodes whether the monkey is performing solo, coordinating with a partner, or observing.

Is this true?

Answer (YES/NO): NO